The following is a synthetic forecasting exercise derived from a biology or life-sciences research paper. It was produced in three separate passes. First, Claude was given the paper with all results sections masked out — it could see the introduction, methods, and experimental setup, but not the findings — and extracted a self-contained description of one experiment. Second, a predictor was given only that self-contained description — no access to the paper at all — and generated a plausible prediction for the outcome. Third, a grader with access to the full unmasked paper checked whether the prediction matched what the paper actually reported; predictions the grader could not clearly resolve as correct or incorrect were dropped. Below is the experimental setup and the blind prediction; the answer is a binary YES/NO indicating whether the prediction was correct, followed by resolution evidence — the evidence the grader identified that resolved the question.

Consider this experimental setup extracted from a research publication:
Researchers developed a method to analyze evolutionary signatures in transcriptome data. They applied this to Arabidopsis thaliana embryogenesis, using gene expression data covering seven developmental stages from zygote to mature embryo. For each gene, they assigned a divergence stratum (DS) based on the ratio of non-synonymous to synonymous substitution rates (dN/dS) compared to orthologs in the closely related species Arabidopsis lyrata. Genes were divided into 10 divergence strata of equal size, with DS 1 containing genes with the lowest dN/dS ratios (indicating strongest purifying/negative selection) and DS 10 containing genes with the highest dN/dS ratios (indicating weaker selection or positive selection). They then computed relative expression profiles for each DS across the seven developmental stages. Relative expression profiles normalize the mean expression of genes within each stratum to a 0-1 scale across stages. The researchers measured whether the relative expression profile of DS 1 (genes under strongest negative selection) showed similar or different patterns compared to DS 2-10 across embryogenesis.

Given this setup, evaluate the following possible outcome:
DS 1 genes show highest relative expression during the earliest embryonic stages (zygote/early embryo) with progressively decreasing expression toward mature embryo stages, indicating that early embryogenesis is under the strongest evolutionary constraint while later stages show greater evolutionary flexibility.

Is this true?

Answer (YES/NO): NO